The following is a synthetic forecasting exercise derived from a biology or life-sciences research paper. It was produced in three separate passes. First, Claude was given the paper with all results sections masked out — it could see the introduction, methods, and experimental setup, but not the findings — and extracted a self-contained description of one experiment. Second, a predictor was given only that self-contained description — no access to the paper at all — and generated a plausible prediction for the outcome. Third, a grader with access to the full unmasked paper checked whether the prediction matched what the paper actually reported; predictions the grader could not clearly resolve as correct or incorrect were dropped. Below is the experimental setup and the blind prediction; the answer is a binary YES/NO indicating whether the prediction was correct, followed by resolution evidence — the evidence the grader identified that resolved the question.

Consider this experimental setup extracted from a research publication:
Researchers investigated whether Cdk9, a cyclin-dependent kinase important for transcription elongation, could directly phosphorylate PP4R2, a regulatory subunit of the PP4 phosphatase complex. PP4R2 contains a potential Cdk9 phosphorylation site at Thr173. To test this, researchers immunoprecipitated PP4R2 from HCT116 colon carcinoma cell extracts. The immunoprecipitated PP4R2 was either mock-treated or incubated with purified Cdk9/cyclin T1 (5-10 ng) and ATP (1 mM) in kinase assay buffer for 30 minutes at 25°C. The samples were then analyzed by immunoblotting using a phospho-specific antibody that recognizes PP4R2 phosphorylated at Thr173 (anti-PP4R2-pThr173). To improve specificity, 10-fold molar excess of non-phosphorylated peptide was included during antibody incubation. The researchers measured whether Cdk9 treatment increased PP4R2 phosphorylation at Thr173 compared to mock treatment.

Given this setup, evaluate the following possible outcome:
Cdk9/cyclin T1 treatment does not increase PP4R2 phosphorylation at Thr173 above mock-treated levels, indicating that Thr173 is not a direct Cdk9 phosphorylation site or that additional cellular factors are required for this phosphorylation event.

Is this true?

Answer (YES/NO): NO